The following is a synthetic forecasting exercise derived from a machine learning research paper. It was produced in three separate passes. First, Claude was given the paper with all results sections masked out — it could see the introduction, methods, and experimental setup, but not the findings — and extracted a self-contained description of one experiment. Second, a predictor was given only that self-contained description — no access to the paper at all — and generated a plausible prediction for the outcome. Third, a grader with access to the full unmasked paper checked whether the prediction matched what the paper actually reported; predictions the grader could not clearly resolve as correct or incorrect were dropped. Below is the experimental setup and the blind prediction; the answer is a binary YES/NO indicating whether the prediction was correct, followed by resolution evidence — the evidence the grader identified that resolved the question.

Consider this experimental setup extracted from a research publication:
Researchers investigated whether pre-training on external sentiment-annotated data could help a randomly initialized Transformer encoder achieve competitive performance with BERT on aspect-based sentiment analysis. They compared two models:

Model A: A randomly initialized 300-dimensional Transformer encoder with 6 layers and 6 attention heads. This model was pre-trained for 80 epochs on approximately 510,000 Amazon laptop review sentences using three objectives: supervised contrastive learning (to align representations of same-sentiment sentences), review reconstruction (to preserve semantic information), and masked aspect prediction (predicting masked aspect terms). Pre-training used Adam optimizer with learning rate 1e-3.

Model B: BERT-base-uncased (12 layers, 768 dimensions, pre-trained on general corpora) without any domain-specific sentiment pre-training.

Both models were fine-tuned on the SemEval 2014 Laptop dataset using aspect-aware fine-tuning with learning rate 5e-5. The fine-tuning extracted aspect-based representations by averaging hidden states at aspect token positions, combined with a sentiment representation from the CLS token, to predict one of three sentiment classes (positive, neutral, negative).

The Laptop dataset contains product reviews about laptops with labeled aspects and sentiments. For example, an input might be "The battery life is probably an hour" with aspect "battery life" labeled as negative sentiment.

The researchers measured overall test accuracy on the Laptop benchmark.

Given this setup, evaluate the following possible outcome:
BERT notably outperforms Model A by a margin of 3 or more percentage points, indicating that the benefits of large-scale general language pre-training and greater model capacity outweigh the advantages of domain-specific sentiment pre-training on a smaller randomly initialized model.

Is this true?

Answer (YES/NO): NO